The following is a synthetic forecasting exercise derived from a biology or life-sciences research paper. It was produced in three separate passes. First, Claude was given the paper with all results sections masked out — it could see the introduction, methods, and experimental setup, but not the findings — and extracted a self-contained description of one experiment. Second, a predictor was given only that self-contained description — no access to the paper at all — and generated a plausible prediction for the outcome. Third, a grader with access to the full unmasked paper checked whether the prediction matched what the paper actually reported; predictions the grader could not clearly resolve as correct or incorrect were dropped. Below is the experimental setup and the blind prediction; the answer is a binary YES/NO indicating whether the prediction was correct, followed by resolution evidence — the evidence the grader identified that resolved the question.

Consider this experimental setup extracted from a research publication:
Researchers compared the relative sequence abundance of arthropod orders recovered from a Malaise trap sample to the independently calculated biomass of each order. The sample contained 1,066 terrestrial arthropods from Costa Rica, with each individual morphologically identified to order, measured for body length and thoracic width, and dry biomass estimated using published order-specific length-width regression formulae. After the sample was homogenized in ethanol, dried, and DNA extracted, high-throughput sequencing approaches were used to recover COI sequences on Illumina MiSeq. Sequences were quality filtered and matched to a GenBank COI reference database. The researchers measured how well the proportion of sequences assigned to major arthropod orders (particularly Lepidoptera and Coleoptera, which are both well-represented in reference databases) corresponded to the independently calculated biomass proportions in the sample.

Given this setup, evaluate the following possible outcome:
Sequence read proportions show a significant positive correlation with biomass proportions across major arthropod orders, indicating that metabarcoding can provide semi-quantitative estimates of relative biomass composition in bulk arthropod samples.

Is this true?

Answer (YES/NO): NO